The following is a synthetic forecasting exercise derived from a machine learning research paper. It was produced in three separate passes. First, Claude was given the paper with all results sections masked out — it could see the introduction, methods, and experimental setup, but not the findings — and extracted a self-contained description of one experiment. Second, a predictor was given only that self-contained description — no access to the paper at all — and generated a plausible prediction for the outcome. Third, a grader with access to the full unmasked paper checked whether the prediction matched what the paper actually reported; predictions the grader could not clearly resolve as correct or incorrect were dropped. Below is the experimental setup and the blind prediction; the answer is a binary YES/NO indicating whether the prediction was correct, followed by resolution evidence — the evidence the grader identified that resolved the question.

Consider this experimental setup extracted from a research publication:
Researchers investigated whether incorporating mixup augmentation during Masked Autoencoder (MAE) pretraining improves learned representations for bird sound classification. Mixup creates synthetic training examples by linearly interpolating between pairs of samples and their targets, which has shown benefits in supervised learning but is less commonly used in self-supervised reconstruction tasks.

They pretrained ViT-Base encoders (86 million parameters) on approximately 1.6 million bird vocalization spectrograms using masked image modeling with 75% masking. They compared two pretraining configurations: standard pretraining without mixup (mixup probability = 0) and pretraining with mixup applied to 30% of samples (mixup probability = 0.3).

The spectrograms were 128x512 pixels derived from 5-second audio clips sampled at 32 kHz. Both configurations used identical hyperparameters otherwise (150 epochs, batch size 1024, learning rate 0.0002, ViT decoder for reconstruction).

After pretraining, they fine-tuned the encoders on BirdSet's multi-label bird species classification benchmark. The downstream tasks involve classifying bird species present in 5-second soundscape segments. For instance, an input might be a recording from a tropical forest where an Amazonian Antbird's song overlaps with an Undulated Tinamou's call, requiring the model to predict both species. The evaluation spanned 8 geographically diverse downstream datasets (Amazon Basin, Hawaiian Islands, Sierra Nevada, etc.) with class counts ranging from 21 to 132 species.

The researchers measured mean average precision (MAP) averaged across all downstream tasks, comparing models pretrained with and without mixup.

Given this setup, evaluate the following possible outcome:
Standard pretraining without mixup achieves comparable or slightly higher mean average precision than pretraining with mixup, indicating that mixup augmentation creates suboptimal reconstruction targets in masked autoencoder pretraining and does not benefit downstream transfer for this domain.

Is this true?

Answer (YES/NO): NO